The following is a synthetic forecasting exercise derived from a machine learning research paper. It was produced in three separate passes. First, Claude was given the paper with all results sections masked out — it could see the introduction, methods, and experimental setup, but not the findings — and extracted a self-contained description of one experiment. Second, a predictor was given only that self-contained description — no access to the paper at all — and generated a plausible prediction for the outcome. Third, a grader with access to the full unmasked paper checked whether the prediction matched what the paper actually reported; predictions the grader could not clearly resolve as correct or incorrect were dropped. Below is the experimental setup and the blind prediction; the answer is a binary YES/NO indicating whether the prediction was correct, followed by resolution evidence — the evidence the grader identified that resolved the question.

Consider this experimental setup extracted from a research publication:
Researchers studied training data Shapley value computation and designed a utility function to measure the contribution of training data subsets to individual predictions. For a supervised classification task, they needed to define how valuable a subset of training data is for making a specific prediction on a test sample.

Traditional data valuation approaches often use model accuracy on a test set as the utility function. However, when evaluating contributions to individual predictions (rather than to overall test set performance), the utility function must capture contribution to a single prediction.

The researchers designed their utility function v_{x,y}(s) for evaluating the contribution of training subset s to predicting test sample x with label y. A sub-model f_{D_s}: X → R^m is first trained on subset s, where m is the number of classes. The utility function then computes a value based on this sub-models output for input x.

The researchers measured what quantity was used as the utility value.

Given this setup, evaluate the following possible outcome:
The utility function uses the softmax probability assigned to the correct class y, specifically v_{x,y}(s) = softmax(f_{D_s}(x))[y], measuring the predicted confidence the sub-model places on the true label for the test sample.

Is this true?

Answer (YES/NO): YES